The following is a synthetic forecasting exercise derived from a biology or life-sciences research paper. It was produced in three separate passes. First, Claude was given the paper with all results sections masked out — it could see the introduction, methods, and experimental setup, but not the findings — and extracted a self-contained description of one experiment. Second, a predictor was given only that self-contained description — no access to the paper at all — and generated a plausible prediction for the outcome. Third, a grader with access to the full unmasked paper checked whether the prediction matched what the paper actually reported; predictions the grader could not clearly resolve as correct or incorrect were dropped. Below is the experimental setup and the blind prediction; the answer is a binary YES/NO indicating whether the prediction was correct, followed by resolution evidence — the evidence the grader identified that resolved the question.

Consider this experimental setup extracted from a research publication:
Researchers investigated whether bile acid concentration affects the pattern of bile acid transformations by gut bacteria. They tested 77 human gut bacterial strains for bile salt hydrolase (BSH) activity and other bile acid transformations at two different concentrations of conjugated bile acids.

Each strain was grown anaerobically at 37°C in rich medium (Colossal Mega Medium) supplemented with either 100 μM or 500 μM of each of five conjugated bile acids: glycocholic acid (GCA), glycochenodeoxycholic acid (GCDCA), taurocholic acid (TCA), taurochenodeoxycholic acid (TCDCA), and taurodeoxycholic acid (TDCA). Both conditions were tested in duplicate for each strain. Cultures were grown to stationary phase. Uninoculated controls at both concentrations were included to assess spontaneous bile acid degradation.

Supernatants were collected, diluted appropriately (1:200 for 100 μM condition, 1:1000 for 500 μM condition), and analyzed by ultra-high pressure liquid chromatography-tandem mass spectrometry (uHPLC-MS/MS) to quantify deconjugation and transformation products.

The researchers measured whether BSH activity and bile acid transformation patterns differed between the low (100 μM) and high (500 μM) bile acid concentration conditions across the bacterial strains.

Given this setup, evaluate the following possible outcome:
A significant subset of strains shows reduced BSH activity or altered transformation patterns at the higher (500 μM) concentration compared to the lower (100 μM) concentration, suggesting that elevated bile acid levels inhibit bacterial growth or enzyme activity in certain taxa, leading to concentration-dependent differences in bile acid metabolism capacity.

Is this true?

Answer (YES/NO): YES